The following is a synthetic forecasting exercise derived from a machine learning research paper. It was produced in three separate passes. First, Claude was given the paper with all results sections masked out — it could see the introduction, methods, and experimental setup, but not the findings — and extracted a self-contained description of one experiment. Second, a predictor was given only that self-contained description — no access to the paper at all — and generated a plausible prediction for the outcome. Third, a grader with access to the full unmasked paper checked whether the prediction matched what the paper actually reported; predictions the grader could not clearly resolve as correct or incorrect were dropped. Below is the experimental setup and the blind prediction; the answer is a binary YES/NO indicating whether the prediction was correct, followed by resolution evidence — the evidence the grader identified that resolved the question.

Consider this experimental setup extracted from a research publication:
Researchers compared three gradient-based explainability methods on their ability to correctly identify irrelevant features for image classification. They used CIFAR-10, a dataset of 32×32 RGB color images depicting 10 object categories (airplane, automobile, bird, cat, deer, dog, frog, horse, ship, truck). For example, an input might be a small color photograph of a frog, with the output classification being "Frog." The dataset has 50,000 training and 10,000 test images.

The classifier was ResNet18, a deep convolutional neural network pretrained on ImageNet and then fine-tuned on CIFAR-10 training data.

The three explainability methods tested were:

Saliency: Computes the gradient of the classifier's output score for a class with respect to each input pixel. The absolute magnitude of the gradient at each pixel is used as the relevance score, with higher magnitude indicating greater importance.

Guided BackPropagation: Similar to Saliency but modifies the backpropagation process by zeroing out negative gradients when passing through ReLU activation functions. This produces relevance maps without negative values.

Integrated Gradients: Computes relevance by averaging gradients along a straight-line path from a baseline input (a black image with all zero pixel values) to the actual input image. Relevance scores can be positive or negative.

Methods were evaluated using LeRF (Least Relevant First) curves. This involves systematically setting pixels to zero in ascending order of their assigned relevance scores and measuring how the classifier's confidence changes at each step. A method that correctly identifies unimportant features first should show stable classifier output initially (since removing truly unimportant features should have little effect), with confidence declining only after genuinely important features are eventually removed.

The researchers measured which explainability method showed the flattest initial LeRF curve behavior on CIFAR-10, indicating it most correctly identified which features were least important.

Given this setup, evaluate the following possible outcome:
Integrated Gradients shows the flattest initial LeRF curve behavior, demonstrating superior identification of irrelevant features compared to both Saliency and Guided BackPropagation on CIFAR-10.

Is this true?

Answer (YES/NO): YES